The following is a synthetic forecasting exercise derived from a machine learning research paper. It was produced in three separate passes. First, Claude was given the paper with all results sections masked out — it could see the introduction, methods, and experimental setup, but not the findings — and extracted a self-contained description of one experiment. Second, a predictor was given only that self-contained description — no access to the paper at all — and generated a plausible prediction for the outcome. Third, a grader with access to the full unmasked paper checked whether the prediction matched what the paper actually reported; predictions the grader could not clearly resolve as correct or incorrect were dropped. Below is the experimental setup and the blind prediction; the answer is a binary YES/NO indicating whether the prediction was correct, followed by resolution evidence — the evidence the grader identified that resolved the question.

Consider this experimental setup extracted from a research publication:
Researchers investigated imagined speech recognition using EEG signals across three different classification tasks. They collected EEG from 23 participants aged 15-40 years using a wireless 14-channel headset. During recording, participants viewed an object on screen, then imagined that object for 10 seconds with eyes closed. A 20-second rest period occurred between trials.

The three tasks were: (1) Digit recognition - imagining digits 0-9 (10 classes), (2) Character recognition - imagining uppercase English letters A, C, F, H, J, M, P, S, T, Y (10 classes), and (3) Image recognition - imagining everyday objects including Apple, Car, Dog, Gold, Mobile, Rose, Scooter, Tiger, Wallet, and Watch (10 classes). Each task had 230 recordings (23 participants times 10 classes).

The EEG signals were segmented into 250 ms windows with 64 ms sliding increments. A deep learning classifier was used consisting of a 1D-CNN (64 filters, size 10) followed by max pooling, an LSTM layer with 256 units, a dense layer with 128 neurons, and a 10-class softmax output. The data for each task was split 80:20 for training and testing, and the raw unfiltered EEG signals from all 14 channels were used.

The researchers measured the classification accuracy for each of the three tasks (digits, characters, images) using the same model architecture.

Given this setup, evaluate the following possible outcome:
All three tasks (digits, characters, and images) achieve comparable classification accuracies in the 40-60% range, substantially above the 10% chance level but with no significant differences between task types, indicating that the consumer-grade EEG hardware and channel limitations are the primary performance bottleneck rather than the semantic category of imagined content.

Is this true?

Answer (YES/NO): NO